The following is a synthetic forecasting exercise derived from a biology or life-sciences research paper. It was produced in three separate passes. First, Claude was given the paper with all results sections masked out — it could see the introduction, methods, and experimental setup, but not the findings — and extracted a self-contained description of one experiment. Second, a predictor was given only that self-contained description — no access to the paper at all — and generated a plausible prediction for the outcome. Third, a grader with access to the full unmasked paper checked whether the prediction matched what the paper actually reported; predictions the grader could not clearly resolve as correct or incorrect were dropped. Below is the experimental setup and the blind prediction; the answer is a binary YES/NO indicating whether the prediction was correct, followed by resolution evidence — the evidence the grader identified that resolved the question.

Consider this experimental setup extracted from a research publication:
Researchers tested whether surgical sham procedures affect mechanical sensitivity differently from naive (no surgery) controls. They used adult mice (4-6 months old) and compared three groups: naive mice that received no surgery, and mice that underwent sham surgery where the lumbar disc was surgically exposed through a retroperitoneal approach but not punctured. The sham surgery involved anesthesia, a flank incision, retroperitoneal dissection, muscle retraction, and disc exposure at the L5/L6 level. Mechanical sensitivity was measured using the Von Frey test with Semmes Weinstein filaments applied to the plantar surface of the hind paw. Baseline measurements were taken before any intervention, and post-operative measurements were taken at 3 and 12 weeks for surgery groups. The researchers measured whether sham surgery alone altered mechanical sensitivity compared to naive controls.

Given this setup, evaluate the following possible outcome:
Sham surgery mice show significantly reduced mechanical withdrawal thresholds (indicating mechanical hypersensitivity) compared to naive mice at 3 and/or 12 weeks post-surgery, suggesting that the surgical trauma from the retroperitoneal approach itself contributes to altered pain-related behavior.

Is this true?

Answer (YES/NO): NO